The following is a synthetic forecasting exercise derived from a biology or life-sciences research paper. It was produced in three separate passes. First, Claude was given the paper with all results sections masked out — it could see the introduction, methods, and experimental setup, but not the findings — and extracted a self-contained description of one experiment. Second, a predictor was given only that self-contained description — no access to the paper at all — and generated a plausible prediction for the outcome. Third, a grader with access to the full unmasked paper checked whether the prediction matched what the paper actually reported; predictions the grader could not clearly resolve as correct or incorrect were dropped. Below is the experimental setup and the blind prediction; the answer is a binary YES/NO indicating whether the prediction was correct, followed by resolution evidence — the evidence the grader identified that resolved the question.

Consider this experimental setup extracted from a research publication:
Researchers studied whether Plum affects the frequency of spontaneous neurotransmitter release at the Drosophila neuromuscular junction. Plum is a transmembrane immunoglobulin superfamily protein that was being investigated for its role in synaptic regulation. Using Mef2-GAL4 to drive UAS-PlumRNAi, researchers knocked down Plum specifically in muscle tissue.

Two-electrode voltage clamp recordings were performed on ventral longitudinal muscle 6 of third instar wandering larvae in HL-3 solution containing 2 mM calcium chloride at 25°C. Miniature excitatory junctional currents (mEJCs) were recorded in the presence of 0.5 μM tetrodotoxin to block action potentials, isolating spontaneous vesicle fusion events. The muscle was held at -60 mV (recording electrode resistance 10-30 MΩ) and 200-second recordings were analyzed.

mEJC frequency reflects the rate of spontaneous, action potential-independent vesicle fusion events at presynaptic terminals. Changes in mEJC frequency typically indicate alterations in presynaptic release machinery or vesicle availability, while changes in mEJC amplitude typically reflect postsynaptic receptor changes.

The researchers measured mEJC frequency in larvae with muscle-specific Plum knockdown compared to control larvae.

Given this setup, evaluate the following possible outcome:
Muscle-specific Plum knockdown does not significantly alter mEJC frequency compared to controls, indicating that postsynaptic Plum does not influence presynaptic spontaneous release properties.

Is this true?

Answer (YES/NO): YES